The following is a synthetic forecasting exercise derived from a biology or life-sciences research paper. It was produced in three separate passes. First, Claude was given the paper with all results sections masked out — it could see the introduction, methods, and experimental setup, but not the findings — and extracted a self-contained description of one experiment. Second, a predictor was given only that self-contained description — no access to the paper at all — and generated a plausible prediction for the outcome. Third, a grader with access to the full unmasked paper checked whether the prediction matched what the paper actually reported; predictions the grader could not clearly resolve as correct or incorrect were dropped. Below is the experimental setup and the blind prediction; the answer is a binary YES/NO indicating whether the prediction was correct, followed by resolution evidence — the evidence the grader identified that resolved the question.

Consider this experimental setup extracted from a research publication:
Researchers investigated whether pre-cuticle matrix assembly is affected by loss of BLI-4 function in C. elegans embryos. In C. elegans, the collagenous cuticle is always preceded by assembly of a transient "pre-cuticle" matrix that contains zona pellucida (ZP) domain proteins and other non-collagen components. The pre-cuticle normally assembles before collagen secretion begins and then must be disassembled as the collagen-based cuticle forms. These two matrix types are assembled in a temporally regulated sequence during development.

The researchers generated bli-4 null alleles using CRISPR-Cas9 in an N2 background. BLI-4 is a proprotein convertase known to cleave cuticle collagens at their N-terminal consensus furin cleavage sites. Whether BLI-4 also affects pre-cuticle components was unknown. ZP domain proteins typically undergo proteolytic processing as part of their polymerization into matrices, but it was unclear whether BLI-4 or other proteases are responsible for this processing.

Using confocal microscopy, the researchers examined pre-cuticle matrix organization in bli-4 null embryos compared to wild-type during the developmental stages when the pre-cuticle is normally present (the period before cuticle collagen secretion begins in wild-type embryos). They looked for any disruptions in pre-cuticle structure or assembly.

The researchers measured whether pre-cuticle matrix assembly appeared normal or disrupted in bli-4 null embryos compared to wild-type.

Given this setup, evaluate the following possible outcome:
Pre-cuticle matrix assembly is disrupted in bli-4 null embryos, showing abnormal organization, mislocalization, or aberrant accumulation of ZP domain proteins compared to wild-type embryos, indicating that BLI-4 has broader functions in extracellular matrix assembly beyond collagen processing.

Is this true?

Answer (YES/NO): NO